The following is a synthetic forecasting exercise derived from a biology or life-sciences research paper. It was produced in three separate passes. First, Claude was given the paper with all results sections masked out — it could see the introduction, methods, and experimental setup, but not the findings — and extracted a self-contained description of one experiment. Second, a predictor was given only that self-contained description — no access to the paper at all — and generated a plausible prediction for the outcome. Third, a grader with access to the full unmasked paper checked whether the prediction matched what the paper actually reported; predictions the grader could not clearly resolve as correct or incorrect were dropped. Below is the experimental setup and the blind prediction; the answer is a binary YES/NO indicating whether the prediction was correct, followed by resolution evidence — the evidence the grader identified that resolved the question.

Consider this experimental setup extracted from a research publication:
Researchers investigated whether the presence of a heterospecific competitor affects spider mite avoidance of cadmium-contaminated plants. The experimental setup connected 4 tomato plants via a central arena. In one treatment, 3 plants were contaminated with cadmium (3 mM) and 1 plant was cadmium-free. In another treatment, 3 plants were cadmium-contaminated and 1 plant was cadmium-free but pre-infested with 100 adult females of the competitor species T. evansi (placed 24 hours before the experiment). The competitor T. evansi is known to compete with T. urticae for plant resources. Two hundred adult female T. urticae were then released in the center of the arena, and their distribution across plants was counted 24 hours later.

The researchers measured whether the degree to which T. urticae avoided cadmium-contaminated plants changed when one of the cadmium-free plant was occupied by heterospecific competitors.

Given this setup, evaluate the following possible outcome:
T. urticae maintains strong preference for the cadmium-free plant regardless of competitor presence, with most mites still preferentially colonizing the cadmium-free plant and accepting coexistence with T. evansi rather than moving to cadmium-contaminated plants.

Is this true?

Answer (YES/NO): YES